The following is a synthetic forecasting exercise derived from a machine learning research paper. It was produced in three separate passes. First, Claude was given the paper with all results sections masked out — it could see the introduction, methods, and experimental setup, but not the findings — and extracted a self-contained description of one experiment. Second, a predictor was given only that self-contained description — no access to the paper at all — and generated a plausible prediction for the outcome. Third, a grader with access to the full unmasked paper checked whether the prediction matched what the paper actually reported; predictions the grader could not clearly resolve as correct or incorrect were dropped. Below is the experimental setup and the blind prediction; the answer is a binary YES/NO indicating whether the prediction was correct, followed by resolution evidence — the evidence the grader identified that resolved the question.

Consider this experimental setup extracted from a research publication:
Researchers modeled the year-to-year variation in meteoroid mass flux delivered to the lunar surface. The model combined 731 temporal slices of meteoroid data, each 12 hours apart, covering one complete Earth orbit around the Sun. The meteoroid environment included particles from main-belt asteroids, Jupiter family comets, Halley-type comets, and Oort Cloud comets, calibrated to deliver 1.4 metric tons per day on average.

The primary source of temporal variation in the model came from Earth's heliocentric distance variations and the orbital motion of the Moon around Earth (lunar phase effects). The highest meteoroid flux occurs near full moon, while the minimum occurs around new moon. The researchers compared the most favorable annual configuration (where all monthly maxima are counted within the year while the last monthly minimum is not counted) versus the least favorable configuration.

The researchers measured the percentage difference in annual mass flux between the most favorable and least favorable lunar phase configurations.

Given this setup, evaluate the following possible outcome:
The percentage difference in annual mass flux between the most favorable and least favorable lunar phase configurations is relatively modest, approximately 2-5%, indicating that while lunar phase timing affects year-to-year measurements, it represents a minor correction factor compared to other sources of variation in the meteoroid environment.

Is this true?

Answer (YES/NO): YES